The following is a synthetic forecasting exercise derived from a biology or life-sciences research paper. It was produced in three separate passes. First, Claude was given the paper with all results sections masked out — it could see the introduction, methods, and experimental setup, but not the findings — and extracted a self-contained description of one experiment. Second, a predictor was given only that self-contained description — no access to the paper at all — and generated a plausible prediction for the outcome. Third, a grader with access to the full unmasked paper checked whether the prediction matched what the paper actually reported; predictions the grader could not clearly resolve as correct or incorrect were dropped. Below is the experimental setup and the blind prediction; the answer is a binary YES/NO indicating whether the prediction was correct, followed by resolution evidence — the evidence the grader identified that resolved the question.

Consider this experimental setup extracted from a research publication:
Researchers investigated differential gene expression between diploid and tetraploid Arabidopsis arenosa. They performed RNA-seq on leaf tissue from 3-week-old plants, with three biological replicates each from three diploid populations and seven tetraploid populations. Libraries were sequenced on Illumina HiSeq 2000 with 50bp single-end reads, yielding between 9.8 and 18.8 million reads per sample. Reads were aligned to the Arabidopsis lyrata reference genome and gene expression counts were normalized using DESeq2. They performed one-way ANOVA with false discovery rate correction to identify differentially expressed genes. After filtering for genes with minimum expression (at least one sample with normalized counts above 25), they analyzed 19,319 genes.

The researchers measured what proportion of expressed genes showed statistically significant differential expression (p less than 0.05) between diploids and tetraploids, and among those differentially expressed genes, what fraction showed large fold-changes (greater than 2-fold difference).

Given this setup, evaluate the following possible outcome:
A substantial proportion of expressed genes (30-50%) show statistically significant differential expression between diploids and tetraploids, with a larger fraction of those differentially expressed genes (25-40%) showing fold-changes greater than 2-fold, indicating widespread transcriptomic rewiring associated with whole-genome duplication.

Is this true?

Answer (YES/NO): NO